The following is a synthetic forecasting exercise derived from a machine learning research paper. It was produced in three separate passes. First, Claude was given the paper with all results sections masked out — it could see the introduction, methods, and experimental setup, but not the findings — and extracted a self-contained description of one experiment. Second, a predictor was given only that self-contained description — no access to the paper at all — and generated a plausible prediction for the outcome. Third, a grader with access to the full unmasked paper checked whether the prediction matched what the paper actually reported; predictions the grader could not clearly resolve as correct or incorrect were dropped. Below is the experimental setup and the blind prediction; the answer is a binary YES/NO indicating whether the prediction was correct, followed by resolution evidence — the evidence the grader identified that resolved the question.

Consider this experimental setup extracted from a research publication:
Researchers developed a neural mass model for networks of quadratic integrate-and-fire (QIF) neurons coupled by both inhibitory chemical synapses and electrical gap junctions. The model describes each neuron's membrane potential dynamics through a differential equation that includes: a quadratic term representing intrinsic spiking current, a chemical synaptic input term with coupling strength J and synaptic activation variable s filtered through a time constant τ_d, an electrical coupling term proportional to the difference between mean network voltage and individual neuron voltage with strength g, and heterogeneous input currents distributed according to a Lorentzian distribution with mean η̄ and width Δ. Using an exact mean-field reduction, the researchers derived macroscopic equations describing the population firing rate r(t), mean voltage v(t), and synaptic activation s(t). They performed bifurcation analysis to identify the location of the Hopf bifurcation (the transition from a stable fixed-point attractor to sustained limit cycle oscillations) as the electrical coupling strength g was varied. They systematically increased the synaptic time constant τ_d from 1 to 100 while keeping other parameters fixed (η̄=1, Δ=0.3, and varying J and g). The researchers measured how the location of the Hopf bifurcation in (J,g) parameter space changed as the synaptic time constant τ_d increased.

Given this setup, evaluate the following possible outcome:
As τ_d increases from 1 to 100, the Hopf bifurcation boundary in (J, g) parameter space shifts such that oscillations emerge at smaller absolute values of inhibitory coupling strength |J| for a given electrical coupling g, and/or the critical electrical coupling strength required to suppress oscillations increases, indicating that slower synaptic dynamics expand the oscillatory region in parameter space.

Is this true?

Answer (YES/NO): NO